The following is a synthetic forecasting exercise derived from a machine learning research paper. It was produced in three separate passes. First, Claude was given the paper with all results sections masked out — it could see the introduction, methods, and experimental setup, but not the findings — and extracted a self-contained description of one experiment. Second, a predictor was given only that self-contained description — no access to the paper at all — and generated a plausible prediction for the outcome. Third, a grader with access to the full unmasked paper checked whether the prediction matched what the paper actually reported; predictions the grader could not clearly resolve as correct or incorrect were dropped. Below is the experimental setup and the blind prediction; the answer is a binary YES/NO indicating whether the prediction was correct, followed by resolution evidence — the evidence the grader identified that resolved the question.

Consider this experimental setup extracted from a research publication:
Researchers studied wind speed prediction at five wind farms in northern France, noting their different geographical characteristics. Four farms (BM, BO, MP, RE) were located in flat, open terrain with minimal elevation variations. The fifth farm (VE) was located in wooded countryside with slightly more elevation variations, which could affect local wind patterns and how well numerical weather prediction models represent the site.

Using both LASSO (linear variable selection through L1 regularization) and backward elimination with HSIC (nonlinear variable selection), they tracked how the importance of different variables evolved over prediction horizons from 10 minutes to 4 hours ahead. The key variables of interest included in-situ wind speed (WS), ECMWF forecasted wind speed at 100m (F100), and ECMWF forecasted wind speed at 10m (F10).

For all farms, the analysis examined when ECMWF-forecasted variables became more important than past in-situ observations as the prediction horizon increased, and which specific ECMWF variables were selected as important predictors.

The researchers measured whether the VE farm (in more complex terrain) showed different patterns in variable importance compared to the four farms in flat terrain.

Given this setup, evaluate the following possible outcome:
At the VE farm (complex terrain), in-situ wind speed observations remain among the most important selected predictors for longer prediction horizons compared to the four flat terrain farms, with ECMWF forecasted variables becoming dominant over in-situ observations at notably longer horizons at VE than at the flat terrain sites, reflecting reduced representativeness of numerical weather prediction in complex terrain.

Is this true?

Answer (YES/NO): YES